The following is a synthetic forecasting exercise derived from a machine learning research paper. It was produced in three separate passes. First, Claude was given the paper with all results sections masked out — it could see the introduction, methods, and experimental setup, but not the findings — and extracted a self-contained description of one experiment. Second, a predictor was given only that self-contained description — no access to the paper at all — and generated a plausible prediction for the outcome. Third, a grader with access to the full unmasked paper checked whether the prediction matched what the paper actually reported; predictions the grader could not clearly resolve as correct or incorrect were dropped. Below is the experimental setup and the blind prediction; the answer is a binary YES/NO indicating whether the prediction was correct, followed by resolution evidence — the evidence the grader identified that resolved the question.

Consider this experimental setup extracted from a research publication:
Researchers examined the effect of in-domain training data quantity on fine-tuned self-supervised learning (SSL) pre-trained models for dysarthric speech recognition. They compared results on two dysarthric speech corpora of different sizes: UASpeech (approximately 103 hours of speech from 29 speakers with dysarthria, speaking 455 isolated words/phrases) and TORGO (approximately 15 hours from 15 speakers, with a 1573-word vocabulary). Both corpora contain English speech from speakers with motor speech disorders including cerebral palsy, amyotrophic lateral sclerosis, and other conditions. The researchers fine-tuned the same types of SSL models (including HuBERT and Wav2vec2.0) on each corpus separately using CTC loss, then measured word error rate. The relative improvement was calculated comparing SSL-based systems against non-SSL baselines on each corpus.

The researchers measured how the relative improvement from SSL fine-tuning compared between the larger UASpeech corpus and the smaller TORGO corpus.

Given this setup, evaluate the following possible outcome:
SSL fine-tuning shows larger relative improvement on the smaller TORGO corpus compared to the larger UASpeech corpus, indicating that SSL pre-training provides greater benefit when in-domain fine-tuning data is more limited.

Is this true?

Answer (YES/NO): NO